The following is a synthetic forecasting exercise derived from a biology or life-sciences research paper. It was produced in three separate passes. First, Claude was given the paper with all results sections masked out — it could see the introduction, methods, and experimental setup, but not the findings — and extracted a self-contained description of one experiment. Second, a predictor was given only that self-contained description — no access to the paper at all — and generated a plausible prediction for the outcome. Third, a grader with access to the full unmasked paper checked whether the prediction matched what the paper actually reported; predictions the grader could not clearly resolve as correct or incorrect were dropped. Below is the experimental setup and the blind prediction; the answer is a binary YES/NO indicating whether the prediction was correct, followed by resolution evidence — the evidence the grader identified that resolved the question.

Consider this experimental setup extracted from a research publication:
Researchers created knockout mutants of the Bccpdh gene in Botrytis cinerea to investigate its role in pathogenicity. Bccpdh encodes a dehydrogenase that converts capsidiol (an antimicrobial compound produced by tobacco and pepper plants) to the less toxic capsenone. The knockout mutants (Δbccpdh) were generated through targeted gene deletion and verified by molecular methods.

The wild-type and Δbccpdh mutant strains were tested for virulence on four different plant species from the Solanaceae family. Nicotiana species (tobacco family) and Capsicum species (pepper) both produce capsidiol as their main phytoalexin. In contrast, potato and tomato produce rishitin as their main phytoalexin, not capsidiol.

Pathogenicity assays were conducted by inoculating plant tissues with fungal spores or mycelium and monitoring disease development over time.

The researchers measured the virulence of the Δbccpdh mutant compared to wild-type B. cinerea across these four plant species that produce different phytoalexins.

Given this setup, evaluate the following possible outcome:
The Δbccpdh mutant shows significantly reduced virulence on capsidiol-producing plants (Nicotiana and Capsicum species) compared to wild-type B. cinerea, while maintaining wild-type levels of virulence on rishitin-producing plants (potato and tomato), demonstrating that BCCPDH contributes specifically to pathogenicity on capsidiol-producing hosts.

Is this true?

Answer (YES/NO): YES